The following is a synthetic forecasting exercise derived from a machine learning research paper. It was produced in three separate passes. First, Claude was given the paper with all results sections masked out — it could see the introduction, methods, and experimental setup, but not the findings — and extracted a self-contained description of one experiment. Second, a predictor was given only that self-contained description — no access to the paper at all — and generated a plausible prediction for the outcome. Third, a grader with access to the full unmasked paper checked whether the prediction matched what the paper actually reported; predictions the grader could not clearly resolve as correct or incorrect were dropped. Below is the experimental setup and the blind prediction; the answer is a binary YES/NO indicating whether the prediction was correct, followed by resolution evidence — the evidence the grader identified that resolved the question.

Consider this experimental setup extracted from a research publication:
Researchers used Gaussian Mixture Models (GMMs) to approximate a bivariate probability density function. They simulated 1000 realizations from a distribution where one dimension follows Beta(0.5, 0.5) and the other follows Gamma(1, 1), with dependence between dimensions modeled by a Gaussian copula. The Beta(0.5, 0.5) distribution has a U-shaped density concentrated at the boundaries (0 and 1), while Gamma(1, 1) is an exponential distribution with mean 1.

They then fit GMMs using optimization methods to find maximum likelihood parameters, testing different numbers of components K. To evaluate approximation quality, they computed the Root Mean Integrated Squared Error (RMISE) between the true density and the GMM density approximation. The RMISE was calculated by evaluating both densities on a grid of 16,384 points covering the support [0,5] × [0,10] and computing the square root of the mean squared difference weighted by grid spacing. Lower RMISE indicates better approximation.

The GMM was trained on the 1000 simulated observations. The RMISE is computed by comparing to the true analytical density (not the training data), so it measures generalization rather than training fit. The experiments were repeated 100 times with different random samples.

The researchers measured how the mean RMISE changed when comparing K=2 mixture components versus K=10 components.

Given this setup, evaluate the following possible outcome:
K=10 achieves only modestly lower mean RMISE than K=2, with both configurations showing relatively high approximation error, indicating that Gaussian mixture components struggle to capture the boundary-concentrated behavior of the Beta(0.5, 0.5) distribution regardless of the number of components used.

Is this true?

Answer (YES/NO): NO